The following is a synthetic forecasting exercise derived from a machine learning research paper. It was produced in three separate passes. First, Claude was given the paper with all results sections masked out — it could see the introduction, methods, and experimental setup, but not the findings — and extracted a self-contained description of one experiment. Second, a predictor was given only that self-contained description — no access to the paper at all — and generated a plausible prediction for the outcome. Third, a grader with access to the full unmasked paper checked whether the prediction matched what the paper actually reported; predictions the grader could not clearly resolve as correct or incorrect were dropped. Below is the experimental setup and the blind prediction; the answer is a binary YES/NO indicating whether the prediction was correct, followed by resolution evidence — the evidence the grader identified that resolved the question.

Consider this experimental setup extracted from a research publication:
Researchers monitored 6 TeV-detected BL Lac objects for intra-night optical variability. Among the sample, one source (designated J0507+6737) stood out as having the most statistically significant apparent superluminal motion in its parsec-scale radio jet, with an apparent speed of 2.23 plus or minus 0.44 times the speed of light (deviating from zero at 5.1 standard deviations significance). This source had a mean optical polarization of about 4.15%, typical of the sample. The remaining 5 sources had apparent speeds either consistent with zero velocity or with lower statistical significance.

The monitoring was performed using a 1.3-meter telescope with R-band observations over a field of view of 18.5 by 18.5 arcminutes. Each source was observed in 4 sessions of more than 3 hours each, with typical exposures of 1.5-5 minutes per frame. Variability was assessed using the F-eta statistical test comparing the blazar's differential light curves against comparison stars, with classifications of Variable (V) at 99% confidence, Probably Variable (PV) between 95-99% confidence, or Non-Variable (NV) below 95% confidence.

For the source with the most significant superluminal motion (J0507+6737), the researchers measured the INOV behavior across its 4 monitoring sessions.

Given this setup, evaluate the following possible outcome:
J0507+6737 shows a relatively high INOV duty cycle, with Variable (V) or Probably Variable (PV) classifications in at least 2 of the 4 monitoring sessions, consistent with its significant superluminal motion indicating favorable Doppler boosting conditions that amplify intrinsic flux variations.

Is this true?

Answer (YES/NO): NO